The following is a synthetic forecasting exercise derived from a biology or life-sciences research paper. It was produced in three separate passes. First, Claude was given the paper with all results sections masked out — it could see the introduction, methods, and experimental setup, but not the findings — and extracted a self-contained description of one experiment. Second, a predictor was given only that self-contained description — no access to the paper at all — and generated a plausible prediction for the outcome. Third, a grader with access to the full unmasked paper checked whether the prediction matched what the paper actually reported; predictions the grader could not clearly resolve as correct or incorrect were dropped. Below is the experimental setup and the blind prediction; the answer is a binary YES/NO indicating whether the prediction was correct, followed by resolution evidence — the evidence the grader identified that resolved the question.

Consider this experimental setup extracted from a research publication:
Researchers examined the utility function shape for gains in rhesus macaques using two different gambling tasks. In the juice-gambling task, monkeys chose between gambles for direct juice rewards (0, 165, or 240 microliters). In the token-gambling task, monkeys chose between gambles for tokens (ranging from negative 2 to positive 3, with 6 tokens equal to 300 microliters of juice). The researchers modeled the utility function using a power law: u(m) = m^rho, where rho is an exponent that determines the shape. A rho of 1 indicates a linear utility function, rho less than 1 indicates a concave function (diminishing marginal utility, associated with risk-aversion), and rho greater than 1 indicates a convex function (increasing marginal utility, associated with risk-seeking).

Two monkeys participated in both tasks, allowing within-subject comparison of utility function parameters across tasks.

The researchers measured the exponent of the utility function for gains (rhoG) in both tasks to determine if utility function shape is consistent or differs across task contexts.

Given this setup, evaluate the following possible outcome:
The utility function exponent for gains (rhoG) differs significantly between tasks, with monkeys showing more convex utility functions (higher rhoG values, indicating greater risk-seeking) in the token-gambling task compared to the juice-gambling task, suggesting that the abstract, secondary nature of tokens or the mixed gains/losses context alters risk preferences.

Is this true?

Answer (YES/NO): NO